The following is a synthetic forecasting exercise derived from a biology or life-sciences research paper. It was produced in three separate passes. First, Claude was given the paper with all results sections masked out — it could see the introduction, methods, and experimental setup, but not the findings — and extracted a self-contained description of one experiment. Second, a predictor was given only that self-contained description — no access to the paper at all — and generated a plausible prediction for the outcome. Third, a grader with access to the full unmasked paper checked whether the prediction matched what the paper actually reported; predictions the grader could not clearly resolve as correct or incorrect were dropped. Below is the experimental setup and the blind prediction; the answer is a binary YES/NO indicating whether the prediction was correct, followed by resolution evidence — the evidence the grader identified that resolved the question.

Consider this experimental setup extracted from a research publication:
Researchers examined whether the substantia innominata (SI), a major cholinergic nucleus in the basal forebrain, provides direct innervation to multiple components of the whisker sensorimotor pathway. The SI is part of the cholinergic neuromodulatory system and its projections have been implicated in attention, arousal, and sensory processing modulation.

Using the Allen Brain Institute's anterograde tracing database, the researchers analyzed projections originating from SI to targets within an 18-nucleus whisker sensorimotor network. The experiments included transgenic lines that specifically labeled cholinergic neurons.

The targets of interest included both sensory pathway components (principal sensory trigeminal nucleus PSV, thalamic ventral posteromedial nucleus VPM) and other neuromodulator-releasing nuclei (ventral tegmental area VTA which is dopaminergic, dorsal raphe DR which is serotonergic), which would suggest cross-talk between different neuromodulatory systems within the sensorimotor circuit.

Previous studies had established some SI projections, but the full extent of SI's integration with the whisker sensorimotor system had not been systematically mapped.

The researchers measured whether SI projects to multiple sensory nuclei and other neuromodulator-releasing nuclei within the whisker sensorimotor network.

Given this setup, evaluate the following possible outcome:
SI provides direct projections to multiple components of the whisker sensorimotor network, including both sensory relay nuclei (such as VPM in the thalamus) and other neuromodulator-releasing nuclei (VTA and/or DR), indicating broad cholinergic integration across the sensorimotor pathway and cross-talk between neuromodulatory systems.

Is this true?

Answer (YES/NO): NO